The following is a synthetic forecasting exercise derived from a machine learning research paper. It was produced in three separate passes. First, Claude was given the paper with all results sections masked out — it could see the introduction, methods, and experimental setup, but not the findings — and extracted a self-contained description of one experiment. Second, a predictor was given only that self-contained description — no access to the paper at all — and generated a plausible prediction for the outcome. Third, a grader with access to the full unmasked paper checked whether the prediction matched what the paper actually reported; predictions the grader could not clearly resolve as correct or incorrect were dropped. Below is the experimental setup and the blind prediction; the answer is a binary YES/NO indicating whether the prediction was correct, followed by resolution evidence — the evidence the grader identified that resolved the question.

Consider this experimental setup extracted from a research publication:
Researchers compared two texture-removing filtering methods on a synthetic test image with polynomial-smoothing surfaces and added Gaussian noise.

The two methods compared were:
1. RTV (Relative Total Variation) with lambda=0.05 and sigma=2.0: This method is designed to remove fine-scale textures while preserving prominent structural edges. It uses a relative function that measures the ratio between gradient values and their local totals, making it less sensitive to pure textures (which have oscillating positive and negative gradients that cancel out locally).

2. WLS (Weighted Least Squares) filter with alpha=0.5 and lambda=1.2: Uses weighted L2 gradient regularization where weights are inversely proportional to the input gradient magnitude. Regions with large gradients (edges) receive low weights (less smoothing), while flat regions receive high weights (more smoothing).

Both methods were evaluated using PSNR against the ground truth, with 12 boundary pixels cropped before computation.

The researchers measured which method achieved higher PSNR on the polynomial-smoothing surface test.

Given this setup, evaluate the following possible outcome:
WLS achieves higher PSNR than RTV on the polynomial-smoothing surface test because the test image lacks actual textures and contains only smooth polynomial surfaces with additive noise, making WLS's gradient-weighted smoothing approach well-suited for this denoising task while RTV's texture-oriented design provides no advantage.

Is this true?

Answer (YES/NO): NO